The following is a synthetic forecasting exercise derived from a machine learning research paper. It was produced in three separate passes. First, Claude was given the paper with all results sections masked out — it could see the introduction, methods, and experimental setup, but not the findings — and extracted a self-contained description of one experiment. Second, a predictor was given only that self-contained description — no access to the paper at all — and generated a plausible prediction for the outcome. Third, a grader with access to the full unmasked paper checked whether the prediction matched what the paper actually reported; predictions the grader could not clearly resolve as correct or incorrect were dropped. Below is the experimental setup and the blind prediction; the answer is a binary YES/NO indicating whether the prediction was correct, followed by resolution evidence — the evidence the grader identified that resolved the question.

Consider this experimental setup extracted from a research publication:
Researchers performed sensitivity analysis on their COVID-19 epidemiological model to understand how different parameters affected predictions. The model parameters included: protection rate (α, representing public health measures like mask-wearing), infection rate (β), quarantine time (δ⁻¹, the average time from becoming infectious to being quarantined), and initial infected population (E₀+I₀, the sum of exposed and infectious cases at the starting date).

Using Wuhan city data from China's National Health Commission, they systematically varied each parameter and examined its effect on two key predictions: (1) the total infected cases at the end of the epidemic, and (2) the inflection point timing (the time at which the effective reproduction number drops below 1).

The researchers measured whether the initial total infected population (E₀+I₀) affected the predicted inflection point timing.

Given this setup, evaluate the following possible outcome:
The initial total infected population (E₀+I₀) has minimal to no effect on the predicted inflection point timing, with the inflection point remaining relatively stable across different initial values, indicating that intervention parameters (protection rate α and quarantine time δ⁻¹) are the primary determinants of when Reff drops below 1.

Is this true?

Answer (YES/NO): YES